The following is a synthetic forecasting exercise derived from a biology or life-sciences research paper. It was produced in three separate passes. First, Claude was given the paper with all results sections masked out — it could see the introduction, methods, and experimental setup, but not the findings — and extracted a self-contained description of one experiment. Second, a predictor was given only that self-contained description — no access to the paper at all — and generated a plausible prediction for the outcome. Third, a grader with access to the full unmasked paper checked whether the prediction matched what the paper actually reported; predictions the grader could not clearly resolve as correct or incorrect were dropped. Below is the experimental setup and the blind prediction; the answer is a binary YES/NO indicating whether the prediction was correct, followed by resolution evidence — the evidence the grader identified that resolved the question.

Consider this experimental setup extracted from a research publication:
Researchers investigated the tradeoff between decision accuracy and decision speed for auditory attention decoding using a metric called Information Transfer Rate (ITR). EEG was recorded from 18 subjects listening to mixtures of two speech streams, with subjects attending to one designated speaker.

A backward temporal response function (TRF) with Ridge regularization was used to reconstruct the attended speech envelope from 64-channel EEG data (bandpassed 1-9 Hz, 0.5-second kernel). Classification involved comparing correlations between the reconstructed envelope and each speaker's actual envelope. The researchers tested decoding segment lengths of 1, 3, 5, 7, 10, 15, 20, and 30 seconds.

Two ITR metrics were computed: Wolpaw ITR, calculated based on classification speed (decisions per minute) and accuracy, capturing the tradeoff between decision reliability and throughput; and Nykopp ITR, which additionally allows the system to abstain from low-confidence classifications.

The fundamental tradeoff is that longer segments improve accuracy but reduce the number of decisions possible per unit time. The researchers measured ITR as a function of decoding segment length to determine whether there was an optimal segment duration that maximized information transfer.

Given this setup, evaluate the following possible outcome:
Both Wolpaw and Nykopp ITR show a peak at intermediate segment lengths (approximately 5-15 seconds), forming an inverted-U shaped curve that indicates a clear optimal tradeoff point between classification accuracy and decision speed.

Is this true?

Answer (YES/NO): NO